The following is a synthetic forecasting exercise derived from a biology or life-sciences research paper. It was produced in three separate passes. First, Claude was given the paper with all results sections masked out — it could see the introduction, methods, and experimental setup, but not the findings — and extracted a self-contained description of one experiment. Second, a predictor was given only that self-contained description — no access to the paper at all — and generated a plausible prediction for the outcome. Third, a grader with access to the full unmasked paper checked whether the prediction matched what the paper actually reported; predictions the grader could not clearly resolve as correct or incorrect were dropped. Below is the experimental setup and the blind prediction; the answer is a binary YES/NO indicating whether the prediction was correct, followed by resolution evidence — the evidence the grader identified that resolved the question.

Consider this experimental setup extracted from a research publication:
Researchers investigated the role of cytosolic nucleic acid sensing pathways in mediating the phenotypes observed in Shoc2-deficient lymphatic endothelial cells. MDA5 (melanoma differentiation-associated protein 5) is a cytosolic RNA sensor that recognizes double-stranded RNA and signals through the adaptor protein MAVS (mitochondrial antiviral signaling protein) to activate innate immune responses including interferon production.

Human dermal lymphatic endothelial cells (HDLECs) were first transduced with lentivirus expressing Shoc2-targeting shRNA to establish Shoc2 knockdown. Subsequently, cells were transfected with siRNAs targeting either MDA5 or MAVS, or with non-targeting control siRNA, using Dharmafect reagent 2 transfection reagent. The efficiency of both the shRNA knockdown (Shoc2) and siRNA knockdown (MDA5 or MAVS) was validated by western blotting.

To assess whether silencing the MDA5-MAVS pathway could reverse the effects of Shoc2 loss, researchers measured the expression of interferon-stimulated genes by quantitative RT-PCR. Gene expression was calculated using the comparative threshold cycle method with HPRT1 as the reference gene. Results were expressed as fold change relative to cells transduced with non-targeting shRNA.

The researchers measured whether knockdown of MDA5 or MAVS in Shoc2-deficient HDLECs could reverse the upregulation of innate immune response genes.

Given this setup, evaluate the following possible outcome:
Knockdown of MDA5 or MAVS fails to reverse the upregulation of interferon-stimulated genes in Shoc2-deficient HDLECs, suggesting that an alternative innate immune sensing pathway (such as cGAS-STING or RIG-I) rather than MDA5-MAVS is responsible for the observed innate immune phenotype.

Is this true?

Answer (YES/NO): NO